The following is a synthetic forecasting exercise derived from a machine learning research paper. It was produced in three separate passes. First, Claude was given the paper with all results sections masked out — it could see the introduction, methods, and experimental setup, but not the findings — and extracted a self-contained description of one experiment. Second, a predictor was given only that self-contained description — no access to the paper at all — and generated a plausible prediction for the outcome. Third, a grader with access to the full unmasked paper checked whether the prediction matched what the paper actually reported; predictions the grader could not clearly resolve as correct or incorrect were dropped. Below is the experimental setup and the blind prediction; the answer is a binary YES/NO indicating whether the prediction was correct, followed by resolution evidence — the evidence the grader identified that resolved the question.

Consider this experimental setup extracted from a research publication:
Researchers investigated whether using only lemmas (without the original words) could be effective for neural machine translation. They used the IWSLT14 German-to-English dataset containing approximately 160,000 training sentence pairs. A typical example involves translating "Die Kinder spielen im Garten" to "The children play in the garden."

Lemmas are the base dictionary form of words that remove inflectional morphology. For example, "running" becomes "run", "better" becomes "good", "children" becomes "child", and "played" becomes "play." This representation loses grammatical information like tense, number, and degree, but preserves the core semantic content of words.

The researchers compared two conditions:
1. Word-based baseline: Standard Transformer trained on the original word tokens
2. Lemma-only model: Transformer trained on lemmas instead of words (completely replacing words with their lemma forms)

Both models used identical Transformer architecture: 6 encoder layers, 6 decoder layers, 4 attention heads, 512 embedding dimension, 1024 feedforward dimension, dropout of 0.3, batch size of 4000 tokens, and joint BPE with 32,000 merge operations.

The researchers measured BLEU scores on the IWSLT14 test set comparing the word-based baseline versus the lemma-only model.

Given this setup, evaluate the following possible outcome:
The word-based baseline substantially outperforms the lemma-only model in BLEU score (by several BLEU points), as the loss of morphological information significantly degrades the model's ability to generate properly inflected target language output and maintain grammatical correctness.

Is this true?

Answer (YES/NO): YES